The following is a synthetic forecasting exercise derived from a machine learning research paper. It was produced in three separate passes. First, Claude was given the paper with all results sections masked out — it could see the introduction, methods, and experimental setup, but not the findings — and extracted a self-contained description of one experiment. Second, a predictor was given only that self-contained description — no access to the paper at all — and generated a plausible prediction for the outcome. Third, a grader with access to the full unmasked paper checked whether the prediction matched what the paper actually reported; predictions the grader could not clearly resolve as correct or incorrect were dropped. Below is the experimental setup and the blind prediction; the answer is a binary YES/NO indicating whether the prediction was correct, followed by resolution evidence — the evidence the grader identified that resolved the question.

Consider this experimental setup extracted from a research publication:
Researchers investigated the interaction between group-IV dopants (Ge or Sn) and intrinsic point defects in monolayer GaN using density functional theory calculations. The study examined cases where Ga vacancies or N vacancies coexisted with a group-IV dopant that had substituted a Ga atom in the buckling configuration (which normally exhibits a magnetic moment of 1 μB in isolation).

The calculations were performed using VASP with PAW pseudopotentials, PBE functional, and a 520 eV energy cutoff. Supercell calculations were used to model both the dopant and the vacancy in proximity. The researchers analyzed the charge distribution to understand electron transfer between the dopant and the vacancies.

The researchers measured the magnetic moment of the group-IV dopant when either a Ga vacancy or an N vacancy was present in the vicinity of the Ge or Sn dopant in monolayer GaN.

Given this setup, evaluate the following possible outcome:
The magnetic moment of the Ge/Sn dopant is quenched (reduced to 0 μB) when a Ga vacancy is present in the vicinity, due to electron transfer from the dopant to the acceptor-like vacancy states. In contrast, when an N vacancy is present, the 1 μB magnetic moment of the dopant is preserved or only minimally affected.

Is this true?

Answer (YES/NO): NO